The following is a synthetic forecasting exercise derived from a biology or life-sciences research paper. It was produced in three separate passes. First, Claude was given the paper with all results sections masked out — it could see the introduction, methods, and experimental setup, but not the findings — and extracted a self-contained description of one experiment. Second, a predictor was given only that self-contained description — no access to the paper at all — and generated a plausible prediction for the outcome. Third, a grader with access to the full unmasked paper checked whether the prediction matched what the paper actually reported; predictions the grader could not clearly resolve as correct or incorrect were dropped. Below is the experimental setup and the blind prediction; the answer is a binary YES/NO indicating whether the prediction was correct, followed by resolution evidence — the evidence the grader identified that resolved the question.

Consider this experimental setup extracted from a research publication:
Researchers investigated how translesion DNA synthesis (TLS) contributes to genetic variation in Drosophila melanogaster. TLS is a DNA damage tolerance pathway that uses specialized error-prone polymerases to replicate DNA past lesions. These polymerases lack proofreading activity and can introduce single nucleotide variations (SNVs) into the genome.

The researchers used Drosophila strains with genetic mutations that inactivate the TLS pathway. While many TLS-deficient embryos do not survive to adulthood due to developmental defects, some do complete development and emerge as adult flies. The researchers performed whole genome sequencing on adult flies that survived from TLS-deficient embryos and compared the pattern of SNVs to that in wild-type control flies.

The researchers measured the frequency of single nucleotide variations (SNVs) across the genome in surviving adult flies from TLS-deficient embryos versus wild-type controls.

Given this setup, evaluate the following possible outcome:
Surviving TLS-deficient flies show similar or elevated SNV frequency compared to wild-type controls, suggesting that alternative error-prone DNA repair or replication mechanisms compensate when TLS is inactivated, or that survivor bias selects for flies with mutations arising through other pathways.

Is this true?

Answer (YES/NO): YES